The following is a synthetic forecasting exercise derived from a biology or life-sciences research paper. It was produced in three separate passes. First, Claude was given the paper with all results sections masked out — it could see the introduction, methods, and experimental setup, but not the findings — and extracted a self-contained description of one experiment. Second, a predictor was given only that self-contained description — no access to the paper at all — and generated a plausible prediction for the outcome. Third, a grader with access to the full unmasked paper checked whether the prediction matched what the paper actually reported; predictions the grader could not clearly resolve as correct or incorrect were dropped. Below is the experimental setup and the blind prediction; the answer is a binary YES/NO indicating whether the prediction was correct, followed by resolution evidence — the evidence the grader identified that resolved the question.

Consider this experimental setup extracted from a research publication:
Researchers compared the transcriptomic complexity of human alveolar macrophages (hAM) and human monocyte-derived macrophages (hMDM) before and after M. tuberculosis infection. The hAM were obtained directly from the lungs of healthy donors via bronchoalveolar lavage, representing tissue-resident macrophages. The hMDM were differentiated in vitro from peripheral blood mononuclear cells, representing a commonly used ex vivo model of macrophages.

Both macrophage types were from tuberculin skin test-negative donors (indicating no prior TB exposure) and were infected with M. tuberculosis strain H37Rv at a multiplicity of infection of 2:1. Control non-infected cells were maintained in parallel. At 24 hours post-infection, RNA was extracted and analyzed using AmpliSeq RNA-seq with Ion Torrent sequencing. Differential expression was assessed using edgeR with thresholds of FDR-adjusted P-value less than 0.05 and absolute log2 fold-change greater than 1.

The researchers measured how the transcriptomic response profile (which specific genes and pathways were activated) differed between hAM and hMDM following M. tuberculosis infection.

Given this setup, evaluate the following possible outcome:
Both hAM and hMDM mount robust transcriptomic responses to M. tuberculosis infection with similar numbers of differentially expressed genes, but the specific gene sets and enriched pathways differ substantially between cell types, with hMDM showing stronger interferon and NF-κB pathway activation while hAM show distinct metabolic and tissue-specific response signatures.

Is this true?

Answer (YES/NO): NO